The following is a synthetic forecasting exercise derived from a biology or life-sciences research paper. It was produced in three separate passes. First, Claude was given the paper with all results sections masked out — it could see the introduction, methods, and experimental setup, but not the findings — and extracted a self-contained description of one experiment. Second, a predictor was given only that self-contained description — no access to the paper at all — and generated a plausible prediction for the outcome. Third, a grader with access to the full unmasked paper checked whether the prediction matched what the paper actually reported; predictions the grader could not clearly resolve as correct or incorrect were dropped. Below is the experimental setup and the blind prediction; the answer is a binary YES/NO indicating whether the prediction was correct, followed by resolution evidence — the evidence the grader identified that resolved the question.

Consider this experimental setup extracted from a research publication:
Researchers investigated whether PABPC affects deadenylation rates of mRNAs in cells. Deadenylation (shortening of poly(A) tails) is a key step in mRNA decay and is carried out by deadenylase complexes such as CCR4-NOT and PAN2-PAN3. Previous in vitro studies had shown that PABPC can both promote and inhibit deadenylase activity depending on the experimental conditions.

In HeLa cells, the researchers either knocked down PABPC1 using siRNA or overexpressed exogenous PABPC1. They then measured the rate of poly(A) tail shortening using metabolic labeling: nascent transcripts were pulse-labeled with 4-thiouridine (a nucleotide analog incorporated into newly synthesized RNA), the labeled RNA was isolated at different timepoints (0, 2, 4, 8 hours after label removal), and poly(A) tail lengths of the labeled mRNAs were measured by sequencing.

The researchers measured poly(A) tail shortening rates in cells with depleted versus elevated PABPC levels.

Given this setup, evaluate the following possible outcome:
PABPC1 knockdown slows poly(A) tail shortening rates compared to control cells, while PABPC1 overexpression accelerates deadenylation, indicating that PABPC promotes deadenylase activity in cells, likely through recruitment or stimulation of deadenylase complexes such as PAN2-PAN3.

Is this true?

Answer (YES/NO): NO